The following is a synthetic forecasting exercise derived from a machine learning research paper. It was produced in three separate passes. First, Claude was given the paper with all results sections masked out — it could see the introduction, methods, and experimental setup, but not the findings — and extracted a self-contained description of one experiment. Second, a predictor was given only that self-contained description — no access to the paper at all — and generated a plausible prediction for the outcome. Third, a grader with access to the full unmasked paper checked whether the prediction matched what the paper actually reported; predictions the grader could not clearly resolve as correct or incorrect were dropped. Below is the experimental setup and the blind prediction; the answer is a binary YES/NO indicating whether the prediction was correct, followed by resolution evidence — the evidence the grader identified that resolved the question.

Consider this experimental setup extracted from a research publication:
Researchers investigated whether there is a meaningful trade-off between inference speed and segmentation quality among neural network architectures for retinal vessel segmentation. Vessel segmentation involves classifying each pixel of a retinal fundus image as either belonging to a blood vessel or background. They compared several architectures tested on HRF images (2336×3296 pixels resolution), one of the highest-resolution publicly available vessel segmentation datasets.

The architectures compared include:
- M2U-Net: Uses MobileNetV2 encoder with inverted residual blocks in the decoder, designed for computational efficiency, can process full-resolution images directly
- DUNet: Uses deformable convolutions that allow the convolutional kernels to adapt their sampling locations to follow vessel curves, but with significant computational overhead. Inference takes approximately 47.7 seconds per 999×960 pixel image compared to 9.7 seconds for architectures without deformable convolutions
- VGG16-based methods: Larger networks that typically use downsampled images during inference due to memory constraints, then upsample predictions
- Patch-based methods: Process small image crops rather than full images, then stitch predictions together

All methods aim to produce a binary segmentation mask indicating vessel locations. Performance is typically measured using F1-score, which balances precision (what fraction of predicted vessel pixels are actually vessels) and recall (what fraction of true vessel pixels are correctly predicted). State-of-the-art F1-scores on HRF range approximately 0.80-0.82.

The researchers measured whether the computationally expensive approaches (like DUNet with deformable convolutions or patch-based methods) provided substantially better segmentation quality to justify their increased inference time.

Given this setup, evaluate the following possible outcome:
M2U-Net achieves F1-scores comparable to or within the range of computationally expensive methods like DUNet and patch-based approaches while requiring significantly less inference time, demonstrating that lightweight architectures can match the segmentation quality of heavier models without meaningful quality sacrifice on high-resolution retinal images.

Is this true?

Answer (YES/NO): YES